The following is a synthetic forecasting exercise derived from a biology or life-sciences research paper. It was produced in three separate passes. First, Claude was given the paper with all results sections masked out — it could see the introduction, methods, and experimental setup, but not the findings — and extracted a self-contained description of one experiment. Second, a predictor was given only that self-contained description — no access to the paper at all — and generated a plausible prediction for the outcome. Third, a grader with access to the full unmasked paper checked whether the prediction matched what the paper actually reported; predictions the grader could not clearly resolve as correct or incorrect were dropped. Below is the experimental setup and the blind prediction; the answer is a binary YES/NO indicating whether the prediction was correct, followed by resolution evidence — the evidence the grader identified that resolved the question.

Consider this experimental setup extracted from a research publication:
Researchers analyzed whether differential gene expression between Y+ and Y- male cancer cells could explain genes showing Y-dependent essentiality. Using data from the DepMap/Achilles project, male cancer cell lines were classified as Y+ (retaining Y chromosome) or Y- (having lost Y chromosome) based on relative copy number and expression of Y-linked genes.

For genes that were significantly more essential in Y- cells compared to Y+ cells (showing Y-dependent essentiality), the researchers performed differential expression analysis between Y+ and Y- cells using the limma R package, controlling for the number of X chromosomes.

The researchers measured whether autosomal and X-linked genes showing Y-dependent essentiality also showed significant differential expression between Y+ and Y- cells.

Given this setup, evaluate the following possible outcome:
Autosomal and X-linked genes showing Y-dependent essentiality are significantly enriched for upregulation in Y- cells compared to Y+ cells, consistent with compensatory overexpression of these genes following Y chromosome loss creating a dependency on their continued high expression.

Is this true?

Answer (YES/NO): NO